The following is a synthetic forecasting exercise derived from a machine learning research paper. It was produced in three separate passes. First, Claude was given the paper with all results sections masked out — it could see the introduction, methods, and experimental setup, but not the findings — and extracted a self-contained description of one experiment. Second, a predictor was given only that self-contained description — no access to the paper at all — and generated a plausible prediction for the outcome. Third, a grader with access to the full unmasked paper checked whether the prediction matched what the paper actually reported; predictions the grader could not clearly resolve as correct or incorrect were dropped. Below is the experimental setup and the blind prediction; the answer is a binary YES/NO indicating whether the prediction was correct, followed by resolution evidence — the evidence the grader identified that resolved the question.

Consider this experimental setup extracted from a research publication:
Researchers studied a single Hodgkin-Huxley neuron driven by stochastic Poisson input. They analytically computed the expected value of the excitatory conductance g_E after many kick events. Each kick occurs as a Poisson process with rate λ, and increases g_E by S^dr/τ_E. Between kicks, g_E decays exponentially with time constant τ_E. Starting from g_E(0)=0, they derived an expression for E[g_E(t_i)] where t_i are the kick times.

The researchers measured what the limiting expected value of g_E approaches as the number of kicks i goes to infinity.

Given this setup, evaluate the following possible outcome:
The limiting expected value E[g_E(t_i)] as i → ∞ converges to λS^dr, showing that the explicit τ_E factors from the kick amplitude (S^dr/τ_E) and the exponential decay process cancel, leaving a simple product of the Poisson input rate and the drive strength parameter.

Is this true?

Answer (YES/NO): YES